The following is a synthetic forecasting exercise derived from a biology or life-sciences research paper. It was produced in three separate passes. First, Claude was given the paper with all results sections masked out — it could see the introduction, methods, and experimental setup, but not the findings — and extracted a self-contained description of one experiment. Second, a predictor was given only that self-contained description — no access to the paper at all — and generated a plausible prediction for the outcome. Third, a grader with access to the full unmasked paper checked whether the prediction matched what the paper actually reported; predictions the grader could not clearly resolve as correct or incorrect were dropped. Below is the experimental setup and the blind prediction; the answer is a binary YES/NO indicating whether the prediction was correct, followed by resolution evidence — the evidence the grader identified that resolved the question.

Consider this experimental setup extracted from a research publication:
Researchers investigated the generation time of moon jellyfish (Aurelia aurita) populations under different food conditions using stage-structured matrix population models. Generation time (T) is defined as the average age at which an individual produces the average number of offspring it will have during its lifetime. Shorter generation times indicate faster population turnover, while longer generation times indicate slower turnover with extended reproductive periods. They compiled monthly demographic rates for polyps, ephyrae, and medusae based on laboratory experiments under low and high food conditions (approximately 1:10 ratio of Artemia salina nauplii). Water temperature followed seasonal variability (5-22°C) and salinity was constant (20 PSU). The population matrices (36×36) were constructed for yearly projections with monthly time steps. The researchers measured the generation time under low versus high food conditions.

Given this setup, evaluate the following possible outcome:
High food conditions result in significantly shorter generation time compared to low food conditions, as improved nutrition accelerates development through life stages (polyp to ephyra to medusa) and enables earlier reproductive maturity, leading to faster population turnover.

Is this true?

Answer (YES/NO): YES